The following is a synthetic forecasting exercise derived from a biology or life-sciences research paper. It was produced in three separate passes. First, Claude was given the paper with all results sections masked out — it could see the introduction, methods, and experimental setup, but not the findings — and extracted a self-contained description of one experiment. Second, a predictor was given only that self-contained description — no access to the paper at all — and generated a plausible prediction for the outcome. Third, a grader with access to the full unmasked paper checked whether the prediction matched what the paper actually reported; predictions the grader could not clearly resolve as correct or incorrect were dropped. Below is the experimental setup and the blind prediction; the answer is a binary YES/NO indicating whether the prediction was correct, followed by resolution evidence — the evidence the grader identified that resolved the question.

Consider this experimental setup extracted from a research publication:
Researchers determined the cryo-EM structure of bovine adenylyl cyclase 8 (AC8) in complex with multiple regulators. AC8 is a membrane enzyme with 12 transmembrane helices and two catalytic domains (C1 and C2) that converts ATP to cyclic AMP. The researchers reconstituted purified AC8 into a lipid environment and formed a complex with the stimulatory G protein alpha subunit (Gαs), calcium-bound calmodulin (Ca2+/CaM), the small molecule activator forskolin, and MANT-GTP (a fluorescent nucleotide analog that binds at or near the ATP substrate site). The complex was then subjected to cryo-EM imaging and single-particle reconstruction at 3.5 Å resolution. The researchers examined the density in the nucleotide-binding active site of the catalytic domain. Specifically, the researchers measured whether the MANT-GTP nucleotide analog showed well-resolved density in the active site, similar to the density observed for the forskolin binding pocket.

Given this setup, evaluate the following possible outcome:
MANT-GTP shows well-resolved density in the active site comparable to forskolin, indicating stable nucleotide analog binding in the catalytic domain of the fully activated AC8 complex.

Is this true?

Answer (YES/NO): NO